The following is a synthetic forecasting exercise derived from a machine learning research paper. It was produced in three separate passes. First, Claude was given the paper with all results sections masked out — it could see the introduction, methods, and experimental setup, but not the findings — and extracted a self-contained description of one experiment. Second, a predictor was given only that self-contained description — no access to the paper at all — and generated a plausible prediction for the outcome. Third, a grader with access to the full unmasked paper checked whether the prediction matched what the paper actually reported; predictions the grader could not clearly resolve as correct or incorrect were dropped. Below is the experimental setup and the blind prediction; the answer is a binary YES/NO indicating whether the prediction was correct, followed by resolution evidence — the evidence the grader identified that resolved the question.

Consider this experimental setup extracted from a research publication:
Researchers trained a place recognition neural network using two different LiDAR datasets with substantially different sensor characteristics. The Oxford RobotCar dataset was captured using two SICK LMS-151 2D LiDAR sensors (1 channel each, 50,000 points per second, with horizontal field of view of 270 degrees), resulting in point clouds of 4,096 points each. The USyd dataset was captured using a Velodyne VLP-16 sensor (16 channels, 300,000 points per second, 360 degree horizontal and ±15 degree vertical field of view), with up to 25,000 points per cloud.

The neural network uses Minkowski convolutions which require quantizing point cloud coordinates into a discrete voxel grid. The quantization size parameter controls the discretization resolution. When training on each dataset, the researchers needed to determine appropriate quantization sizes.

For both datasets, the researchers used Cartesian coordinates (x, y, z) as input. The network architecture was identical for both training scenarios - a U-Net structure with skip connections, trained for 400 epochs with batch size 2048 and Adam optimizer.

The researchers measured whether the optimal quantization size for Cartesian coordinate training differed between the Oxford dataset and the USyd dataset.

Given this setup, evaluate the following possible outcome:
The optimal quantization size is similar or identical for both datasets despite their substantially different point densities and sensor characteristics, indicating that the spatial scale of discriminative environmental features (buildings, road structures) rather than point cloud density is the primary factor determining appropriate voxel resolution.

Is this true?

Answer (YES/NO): NO